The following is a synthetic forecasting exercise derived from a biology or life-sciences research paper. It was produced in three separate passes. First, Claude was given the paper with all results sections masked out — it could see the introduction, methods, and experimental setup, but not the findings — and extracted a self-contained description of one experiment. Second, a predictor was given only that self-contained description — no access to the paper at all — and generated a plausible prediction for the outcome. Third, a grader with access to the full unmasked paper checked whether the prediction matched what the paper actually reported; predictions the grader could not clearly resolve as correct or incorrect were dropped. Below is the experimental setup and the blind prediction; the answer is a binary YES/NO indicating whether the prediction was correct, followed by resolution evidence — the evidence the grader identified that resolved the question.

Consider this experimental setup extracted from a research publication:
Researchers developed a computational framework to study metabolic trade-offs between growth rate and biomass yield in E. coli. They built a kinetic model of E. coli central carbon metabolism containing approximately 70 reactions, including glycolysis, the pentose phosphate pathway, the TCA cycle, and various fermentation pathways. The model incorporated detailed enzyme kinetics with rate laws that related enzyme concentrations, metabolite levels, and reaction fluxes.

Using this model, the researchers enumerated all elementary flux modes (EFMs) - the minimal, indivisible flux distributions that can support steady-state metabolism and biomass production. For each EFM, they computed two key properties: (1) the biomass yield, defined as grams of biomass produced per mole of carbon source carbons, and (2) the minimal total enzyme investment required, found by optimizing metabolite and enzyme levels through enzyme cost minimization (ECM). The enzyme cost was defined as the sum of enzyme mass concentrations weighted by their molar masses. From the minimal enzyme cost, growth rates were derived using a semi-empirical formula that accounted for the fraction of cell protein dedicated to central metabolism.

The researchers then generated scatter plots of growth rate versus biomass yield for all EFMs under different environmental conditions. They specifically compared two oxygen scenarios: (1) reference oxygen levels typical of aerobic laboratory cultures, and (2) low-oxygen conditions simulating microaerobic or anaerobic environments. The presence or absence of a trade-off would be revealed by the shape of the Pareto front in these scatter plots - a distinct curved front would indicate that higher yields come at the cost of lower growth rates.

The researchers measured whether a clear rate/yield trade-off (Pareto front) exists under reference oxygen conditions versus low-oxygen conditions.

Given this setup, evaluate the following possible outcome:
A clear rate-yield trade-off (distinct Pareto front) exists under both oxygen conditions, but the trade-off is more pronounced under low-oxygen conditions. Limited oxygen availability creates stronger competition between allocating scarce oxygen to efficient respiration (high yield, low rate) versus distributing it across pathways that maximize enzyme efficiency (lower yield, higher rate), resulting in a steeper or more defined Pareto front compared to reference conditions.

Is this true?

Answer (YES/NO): NO